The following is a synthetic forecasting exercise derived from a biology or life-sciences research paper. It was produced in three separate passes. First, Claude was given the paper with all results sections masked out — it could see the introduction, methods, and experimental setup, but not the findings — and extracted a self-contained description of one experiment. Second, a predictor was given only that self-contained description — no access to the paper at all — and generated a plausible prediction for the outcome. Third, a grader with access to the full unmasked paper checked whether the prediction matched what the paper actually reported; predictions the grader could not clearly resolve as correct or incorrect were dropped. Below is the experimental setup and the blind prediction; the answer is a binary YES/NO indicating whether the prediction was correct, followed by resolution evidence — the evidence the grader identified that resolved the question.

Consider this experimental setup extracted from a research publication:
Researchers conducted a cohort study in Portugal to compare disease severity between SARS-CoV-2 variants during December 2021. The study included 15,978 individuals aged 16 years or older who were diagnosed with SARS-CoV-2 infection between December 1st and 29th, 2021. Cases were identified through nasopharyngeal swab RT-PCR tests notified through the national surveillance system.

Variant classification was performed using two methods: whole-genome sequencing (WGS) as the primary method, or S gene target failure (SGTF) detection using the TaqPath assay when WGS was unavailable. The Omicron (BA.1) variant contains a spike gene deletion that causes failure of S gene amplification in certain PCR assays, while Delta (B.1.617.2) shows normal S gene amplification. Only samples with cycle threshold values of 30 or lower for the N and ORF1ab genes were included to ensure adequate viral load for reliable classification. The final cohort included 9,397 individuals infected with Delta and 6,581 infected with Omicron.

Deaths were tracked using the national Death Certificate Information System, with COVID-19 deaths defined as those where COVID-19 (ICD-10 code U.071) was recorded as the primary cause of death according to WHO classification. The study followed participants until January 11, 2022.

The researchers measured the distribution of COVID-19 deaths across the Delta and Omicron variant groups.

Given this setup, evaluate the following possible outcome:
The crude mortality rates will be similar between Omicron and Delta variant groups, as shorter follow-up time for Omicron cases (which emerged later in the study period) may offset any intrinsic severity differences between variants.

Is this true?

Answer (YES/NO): NO